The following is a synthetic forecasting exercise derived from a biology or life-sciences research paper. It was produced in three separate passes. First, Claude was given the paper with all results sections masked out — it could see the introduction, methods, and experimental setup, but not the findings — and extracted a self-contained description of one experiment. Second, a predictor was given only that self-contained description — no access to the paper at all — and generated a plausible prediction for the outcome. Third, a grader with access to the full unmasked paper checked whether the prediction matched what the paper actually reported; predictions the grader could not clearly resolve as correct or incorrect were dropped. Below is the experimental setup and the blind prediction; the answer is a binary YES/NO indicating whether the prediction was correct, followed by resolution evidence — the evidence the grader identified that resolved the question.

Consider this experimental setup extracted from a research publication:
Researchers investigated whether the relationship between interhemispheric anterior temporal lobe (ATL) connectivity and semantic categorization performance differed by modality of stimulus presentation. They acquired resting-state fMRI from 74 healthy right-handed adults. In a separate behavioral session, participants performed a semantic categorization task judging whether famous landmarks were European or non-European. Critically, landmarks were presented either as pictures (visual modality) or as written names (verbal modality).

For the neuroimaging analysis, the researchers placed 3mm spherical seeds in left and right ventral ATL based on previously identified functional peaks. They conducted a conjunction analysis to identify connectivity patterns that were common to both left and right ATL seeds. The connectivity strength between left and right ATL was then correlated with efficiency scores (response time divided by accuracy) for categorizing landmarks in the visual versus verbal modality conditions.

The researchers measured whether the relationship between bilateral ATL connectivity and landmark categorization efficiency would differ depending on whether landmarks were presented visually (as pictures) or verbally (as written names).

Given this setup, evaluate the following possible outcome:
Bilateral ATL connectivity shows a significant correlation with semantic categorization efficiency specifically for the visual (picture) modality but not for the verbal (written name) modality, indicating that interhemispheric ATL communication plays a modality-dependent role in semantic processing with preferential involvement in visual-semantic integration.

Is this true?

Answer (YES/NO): YES